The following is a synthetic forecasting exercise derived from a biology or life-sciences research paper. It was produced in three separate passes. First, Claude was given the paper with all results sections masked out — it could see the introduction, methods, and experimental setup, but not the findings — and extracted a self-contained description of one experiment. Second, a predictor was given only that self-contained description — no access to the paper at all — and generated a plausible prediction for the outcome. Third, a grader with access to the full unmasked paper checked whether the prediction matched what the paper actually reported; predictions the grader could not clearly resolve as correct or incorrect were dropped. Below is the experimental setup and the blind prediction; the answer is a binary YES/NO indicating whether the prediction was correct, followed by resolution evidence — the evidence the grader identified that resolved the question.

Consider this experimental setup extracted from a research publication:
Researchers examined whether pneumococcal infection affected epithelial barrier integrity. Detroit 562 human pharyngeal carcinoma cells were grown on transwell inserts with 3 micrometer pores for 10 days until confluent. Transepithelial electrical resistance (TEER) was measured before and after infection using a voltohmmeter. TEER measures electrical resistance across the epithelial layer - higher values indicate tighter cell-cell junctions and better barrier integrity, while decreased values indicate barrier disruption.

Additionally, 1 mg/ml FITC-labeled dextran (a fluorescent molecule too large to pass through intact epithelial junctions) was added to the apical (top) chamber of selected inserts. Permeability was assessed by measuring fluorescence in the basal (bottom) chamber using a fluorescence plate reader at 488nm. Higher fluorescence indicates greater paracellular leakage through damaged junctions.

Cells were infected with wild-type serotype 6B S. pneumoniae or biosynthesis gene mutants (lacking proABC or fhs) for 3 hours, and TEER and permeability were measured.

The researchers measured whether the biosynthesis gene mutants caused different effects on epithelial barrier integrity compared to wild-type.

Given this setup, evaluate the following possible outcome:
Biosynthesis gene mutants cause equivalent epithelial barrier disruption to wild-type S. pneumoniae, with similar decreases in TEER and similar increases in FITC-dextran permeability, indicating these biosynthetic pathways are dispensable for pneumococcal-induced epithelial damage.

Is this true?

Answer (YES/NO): NO